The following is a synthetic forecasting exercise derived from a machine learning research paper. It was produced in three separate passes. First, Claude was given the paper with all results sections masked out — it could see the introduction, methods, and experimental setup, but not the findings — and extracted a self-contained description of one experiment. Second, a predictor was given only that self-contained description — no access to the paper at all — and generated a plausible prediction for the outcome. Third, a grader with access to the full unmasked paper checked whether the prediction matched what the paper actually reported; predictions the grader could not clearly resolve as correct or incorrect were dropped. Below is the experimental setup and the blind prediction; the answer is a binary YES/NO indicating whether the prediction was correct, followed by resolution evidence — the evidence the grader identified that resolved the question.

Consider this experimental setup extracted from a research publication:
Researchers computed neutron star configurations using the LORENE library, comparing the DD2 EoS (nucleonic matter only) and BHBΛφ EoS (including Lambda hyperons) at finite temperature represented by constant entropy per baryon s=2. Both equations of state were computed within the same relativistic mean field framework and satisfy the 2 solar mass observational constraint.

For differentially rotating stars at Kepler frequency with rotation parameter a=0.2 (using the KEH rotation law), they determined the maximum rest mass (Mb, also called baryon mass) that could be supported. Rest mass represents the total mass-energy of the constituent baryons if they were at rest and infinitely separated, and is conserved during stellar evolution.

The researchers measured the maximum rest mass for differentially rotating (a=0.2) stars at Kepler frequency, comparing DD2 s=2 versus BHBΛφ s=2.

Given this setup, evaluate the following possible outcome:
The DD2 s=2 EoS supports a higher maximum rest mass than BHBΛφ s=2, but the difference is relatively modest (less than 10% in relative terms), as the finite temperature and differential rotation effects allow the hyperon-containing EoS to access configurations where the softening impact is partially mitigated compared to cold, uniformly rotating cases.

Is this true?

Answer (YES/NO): NO